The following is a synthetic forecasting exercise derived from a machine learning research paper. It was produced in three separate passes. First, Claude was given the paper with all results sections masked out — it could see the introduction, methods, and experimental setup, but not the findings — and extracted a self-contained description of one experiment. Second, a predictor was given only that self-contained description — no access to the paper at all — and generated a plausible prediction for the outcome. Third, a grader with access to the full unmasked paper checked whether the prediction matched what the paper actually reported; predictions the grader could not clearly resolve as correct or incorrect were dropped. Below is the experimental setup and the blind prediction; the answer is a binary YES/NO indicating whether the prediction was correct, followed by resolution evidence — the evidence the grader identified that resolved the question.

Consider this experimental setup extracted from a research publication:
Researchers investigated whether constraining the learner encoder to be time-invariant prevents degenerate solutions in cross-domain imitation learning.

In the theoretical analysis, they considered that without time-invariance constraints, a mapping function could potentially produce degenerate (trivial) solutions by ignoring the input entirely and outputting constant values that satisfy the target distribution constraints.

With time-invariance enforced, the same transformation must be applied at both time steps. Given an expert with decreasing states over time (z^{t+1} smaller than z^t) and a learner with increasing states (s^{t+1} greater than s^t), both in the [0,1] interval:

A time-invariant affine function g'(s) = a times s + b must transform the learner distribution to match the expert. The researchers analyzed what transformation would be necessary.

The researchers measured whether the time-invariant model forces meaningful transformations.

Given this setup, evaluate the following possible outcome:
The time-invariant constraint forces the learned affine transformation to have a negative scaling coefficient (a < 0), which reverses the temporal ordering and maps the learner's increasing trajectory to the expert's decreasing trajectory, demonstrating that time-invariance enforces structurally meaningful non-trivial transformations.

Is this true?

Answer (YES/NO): YES